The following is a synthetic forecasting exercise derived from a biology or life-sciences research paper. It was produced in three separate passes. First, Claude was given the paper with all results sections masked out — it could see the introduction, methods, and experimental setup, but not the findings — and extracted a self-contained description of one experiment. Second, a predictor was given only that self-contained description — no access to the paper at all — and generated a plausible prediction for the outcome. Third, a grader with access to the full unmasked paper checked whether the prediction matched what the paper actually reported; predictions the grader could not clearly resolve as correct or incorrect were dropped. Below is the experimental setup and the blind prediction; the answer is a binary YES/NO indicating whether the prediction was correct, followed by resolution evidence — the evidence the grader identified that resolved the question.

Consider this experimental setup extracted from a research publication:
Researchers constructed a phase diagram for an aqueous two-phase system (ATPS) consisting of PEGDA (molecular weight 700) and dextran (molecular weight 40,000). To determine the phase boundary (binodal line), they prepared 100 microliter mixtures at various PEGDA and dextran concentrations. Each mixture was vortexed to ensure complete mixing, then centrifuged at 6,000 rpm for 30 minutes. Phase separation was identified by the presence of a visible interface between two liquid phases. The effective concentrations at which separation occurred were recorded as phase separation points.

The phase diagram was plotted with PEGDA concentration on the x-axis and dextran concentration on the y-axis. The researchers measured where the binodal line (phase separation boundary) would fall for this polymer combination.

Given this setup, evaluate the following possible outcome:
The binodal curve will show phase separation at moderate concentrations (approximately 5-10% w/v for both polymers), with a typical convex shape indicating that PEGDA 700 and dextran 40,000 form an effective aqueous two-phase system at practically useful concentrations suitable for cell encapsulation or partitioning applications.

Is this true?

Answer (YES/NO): NO